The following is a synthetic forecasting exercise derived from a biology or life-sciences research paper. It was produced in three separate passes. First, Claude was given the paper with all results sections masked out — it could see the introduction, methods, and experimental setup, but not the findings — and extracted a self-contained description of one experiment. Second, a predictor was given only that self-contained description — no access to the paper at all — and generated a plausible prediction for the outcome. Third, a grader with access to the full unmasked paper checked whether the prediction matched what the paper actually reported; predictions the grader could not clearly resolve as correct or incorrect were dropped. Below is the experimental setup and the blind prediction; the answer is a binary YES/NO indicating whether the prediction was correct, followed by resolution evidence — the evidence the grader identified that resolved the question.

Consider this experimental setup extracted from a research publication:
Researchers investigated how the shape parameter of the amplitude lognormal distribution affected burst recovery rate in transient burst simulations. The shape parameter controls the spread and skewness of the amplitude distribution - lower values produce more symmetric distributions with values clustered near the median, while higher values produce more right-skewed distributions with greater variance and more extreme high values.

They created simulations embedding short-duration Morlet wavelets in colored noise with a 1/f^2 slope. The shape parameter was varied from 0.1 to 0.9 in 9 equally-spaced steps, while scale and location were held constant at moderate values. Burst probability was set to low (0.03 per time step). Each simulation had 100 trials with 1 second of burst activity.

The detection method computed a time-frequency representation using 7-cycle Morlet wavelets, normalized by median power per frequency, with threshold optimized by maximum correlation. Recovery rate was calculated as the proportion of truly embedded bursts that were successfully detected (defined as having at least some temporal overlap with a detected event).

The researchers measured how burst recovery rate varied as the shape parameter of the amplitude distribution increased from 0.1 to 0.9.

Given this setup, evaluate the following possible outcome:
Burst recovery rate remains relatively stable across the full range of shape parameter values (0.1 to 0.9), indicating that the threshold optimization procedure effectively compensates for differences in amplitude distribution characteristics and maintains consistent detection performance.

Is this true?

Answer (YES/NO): NO